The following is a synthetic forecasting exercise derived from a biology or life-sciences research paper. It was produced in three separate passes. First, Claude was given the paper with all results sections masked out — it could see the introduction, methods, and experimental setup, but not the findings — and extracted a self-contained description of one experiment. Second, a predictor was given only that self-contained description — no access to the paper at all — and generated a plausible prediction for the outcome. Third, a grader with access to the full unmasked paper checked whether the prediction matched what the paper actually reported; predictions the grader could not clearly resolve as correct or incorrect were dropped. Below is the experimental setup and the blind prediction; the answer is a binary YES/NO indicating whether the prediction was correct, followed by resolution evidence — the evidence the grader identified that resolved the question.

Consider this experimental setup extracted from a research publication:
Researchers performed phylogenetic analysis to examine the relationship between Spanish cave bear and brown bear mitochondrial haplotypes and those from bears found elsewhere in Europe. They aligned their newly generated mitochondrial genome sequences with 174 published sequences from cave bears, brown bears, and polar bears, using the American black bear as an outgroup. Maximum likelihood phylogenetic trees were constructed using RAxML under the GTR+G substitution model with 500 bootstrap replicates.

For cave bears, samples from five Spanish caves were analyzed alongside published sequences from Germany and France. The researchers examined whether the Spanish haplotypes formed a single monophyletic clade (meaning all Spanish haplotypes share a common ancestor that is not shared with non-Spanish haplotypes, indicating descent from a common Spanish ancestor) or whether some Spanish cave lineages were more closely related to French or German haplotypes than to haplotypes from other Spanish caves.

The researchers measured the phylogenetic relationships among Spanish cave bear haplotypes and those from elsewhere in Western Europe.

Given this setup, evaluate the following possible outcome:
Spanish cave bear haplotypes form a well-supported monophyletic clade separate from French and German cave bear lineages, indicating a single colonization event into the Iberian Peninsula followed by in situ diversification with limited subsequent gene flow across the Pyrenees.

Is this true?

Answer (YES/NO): NO